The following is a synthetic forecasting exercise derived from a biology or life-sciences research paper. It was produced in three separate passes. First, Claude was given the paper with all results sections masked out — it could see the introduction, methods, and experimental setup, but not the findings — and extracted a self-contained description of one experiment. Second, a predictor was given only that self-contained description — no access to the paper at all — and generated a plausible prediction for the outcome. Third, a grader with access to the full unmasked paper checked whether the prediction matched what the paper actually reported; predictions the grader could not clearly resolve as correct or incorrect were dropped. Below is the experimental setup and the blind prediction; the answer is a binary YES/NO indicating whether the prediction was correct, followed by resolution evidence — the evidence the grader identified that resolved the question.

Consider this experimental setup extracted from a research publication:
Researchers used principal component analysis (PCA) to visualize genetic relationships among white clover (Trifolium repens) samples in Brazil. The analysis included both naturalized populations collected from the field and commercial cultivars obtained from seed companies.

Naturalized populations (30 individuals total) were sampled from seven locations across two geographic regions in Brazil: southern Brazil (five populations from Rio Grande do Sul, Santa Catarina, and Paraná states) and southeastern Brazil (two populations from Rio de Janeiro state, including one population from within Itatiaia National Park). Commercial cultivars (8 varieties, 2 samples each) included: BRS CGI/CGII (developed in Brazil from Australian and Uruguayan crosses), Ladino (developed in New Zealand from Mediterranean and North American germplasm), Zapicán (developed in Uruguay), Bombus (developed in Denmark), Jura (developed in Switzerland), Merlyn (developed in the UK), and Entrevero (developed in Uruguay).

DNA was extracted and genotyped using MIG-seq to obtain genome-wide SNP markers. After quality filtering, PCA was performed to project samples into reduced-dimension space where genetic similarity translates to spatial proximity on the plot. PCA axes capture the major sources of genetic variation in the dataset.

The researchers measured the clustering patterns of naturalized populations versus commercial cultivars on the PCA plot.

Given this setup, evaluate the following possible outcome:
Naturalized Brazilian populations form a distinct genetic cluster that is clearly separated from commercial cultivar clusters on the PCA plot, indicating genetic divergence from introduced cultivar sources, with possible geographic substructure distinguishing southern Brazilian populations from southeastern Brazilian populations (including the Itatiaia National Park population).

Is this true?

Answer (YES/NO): NO